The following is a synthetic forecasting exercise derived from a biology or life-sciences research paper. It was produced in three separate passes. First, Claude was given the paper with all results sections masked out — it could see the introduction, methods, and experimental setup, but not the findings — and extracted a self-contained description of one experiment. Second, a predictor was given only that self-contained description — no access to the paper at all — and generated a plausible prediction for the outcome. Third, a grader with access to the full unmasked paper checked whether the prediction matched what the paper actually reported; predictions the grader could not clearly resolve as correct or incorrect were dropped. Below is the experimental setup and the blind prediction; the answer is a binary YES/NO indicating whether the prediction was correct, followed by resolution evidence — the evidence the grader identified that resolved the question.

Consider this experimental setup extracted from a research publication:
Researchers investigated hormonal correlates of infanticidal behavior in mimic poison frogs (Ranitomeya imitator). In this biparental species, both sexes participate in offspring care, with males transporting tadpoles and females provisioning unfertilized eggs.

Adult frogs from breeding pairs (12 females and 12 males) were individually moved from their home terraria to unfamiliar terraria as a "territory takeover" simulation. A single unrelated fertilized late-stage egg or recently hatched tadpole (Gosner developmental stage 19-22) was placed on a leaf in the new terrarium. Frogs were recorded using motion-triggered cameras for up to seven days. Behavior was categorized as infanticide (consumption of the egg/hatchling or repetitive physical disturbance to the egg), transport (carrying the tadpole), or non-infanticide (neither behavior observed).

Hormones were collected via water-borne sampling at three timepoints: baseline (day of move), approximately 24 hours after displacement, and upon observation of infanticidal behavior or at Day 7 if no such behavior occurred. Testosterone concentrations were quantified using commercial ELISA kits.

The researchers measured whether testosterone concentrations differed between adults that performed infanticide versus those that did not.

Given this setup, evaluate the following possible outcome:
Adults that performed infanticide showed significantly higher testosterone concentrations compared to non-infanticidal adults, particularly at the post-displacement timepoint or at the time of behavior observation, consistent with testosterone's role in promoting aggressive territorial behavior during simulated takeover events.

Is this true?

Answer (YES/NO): NO